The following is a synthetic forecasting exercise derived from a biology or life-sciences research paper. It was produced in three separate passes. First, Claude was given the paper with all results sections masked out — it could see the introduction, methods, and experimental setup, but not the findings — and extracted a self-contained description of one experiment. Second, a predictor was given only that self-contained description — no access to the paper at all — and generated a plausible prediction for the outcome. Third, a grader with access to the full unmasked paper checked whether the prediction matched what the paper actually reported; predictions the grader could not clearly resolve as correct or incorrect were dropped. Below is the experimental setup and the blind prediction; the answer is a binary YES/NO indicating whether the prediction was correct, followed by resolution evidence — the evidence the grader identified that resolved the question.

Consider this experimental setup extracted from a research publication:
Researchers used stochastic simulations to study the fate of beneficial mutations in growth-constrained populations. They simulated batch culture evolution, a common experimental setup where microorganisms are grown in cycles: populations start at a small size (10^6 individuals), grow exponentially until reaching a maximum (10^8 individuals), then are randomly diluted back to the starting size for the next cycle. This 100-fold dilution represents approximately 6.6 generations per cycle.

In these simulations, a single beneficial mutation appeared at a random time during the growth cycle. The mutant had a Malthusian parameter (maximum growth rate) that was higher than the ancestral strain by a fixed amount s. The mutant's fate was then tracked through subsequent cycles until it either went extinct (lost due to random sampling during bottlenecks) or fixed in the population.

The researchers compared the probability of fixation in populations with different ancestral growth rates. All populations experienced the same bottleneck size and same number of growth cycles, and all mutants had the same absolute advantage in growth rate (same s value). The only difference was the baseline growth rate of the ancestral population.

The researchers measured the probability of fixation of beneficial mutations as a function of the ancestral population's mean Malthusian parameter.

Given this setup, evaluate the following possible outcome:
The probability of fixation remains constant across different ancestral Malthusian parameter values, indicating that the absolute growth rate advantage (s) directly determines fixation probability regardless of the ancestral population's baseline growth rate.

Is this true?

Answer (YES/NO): NO